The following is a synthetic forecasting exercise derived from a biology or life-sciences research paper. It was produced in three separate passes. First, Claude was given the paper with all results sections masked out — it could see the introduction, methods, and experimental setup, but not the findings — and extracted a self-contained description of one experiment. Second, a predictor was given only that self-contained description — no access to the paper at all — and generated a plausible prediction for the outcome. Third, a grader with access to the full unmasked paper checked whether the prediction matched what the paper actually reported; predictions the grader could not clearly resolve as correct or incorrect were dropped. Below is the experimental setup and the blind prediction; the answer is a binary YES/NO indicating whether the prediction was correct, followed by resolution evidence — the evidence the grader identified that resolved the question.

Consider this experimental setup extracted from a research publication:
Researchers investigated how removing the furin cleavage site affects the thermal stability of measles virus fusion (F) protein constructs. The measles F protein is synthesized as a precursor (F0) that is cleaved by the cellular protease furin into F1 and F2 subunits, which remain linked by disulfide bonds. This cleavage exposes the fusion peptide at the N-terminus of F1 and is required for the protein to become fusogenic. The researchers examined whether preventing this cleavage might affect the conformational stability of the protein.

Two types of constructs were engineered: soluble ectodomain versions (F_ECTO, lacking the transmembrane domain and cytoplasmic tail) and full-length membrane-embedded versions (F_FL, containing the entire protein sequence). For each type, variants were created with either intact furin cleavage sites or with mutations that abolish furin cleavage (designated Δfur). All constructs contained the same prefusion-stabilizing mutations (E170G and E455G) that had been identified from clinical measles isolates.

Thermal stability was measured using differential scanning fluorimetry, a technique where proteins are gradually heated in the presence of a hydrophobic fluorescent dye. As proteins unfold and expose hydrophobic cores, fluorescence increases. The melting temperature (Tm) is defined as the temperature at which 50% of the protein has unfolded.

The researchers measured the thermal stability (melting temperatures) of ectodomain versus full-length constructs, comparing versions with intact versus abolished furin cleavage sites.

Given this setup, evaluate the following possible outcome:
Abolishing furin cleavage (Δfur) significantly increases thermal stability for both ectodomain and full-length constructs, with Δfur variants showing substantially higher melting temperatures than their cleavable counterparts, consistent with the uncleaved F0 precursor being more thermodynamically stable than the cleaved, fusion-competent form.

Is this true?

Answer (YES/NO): YES